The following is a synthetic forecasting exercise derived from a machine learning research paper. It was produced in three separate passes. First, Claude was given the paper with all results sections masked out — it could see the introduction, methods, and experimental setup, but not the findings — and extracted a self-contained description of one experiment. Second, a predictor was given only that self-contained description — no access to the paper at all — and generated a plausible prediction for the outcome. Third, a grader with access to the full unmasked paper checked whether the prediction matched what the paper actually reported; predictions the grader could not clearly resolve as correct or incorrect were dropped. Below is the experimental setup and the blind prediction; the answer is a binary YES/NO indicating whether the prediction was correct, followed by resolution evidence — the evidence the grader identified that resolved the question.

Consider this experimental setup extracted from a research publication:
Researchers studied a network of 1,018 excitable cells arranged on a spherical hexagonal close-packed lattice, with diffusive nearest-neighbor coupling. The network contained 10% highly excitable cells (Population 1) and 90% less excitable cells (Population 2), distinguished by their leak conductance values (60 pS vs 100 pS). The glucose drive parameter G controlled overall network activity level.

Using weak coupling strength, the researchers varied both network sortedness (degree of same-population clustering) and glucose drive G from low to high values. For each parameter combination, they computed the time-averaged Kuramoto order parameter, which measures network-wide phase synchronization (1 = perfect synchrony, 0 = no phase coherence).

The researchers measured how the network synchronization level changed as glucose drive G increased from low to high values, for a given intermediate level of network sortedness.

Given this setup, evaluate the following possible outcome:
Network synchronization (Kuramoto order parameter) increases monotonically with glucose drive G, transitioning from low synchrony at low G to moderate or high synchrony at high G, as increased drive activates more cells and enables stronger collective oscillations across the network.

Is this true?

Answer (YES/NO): NO